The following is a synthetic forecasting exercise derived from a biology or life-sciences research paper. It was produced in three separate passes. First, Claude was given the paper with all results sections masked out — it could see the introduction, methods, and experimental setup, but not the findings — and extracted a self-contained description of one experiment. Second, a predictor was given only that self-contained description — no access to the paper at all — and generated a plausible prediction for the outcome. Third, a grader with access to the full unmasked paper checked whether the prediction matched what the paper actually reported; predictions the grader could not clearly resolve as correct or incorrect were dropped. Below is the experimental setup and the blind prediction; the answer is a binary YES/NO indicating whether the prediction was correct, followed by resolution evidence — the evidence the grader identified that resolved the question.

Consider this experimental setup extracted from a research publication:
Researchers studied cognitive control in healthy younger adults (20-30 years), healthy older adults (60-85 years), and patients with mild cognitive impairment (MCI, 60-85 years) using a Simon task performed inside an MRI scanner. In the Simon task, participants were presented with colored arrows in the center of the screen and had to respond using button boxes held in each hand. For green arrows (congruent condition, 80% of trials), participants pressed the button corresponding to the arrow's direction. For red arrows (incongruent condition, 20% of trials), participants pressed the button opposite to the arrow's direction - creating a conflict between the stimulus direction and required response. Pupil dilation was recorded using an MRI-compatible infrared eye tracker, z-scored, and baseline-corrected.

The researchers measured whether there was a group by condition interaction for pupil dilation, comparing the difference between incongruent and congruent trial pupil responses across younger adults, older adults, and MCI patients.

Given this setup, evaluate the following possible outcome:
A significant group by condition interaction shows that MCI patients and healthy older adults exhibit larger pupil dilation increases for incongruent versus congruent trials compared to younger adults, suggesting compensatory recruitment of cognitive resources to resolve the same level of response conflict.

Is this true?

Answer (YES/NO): YES